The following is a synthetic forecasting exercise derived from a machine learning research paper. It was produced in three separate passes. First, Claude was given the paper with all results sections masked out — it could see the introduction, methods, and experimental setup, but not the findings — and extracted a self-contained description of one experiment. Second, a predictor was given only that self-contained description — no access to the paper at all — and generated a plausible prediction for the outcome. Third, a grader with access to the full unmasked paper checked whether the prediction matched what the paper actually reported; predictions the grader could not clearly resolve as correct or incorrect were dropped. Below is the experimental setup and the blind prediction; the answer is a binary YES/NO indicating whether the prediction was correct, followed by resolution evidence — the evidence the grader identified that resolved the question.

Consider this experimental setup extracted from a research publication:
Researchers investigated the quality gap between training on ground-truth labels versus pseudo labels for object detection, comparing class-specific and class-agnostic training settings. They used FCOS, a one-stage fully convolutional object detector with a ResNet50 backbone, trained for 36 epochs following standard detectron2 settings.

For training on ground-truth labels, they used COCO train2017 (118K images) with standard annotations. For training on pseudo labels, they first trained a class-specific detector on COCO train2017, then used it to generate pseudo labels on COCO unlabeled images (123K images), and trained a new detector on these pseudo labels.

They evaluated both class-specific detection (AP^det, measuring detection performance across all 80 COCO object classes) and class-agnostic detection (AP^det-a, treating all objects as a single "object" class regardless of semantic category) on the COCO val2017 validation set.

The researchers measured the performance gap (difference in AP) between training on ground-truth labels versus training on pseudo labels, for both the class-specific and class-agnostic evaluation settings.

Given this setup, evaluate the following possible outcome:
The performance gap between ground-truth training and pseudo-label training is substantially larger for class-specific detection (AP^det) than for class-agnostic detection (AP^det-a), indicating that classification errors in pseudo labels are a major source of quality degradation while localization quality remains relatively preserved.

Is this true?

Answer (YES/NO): YES